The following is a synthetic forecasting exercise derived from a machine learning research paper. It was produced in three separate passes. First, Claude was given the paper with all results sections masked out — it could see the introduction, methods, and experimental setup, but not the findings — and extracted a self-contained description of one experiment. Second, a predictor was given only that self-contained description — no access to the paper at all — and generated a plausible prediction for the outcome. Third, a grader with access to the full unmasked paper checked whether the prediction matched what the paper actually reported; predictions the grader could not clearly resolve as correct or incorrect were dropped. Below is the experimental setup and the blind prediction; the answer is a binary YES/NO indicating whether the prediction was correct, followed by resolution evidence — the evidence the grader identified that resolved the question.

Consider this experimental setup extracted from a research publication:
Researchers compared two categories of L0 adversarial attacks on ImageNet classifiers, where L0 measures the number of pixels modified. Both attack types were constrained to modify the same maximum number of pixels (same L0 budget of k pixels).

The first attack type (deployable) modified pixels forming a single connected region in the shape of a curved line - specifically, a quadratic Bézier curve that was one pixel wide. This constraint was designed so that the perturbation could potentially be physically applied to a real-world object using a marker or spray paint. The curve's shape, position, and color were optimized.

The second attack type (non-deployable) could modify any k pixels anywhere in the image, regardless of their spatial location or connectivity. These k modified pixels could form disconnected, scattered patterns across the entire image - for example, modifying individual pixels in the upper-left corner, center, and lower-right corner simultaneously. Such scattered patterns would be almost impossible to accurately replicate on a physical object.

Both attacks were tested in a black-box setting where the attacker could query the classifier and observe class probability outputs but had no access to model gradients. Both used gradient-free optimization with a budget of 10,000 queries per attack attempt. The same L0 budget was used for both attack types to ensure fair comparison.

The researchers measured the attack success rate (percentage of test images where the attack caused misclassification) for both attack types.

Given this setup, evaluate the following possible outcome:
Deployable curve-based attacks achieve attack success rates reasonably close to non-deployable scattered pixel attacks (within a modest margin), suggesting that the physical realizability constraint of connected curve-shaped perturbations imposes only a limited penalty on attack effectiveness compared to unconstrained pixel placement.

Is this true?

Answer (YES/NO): YES